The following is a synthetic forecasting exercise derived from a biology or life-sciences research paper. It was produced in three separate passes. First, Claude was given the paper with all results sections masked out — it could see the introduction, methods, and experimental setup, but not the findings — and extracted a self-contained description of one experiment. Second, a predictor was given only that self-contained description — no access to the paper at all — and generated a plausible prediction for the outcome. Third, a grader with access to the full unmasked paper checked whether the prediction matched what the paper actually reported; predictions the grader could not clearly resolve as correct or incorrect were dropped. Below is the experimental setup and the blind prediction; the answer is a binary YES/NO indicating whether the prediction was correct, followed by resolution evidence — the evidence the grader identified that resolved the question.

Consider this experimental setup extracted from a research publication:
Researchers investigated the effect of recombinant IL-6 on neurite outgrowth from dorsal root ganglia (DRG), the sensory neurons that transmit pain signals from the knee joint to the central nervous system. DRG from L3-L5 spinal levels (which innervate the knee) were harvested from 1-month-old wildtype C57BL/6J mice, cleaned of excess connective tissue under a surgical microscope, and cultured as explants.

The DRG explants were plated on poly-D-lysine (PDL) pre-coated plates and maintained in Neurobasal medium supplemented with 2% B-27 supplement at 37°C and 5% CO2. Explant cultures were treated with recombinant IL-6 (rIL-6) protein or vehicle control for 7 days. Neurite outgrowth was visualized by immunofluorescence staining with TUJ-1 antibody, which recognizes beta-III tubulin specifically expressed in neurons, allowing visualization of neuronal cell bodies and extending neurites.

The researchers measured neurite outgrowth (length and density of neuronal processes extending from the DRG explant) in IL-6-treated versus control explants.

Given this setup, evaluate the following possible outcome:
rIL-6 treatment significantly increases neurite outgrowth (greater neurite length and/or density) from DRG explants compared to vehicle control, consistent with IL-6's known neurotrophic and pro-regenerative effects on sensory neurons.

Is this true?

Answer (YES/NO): YES